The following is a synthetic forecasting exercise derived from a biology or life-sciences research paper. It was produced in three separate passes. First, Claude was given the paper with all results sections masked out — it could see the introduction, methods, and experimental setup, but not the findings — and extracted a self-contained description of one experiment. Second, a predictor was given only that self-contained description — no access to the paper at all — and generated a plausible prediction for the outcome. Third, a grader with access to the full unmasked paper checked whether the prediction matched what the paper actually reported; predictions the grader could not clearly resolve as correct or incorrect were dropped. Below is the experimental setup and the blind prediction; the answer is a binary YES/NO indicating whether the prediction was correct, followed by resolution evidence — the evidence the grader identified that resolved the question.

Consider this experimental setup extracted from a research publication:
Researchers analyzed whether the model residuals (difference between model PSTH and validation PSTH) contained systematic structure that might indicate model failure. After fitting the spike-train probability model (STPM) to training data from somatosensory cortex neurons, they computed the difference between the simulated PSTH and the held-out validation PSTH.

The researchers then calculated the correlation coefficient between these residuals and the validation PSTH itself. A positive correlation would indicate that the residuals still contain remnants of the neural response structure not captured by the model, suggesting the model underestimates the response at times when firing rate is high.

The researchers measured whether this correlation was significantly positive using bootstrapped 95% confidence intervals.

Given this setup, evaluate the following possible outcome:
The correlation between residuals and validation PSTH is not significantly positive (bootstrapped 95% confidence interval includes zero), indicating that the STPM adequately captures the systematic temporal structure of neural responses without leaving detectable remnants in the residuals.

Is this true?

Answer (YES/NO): NO